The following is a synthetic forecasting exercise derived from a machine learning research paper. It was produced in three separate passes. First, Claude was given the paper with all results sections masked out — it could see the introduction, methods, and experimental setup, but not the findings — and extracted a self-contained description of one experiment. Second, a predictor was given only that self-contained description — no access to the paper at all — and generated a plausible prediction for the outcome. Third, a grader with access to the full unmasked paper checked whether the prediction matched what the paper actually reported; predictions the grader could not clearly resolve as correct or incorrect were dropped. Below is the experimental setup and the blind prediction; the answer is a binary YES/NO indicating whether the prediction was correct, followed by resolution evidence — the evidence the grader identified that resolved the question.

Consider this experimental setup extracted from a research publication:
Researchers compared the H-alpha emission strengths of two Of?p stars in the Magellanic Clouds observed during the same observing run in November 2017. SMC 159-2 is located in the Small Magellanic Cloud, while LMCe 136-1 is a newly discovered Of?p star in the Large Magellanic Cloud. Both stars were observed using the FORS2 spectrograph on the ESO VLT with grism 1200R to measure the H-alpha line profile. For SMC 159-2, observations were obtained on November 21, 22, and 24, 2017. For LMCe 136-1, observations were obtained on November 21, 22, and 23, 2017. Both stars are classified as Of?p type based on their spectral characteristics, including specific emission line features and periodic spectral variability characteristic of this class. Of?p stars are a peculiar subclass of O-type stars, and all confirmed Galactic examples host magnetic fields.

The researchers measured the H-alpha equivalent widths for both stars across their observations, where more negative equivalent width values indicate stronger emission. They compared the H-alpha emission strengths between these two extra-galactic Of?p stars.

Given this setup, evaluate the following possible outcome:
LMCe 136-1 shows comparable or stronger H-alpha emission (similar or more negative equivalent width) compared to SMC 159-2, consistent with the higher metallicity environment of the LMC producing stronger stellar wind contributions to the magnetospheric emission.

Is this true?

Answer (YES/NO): NO